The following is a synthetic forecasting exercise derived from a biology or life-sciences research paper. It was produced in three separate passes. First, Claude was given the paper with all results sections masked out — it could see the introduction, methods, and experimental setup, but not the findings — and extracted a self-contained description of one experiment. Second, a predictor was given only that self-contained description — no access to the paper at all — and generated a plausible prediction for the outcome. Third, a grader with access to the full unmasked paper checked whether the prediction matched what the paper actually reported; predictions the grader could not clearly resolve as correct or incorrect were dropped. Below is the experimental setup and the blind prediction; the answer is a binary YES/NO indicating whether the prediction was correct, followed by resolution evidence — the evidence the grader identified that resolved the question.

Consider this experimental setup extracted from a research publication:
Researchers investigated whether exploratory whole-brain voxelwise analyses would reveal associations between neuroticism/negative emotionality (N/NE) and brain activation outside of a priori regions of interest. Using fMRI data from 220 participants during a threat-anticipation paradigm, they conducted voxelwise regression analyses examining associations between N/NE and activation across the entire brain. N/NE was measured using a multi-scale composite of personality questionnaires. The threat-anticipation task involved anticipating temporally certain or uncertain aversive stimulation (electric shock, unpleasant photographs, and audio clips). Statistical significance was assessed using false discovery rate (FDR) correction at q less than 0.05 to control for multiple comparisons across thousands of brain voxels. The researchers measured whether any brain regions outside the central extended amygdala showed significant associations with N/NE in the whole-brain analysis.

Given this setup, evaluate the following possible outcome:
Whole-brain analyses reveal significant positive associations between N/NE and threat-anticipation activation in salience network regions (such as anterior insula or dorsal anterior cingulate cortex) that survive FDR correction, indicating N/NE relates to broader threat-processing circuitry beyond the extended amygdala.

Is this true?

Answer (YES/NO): NO